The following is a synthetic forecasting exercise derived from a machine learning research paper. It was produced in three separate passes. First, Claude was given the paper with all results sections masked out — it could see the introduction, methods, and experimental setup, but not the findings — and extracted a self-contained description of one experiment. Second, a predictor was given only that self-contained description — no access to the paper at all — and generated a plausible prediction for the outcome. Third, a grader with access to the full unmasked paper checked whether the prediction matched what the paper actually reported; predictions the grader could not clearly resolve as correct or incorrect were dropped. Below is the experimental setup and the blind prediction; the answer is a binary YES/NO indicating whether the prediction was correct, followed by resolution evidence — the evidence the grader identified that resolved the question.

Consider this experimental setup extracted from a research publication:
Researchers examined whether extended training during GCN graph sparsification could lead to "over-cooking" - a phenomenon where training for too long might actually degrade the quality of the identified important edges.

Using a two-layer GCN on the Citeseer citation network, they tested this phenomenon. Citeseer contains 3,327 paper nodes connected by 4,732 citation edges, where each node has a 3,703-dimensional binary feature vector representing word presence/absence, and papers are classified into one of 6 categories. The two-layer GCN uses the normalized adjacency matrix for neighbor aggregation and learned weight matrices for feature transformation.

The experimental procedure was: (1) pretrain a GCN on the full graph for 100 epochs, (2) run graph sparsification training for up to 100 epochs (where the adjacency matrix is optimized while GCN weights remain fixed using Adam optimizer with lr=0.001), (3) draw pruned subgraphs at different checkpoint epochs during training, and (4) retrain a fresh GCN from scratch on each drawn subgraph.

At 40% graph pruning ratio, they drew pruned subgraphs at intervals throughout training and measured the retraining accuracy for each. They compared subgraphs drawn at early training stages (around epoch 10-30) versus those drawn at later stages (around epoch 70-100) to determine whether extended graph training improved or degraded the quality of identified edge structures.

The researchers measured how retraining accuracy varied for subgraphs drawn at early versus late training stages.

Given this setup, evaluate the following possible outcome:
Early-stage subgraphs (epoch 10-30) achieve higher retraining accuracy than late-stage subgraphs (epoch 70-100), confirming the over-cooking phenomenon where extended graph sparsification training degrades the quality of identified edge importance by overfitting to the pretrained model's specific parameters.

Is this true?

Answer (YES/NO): NO